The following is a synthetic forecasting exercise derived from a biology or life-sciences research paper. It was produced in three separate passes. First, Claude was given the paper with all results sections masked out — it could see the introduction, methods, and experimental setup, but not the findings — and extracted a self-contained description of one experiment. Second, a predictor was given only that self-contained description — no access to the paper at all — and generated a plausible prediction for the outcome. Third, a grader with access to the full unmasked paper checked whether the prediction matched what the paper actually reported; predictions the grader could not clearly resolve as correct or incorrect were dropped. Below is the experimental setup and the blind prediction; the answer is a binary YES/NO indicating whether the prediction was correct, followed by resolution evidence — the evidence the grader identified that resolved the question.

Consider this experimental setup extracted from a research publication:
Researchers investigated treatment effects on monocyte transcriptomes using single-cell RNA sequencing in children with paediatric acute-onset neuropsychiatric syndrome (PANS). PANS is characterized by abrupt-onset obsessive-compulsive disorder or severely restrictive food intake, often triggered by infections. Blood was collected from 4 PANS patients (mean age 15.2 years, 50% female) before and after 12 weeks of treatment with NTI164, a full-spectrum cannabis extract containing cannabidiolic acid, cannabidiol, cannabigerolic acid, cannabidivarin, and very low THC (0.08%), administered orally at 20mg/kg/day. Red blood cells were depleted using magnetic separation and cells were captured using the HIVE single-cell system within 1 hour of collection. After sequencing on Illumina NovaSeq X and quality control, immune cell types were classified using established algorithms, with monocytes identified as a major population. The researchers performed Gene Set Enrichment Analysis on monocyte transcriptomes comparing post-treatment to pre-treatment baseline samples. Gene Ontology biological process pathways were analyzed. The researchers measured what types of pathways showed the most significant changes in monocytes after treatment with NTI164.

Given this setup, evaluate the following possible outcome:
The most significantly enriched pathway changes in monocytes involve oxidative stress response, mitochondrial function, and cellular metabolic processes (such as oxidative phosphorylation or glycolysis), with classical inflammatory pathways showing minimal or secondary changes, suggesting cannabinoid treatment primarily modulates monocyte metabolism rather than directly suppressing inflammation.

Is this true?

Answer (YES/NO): NO